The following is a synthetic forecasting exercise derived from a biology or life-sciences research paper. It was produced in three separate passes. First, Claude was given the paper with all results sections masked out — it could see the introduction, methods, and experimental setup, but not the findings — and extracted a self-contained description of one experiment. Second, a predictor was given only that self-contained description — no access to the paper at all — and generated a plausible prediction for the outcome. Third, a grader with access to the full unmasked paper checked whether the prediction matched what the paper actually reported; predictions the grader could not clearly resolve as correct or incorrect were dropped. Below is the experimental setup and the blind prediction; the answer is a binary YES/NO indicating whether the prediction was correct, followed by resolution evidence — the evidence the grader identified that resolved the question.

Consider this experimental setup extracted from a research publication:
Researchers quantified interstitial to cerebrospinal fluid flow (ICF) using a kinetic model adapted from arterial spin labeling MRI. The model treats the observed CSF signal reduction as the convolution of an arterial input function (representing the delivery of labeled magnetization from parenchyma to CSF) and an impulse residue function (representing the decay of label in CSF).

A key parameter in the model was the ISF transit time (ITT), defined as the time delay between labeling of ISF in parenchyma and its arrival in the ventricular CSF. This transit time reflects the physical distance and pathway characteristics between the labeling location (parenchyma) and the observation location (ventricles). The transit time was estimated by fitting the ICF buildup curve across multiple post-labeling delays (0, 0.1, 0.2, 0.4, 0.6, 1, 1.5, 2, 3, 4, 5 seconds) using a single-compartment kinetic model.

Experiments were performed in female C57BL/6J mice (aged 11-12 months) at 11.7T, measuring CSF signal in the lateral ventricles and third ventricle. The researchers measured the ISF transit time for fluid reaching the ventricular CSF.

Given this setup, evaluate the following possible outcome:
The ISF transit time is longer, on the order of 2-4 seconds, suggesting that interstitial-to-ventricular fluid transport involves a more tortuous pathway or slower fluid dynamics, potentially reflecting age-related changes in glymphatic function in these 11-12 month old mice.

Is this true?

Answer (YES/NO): NO